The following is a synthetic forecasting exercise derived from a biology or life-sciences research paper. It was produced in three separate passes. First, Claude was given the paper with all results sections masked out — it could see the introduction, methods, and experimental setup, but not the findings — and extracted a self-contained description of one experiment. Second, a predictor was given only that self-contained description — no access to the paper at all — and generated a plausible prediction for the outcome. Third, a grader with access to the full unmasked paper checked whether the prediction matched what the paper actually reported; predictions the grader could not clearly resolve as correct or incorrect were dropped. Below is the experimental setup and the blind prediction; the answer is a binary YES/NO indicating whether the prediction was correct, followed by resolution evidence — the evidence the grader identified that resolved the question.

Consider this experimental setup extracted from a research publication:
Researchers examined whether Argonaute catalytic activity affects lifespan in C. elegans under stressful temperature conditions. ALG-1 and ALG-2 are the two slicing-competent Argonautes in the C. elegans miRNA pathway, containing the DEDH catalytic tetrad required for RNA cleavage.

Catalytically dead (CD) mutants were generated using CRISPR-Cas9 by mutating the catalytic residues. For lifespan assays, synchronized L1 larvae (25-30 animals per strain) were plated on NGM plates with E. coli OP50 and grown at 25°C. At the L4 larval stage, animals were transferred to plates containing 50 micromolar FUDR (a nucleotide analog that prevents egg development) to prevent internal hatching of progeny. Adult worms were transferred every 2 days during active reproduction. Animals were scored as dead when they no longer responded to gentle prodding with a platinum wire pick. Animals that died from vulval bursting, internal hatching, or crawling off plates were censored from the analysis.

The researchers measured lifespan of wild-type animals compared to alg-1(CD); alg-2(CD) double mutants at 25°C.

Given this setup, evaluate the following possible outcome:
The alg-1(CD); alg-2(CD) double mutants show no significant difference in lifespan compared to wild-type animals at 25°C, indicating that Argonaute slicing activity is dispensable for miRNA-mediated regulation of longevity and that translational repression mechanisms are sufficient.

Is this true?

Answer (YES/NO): YES